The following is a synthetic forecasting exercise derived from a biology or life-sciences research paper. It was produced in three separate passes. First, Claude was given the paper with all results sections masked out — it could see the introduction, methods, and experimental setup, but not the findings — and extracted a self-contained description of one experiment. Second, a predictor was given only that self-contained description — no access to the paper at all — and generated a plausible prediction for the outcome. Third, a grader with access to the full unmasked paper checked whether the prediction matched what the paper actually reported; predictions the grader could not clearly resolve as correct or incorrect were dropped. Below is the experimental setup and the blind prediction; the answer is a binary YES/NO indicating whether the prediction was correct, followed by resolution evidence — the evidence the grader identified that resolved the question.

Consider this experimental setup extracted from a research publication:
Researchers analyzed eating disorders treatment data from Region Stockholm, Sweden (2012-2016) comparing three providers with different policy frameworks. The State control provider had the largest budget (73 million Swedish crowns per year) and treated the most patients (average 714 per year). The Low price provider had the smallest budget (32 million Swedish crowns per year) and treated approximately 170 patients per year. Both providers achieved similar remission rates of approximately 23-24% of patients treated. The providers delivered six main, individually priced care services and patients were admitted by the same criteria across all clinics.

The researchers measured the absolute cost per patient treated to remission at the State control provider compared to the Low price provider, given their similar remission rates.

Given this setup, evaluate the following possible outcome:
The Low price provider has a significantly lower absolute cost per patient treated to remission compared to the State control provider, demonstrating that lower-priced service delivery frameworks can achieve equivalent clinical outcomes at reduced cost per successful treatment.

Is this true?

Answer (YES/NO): NO